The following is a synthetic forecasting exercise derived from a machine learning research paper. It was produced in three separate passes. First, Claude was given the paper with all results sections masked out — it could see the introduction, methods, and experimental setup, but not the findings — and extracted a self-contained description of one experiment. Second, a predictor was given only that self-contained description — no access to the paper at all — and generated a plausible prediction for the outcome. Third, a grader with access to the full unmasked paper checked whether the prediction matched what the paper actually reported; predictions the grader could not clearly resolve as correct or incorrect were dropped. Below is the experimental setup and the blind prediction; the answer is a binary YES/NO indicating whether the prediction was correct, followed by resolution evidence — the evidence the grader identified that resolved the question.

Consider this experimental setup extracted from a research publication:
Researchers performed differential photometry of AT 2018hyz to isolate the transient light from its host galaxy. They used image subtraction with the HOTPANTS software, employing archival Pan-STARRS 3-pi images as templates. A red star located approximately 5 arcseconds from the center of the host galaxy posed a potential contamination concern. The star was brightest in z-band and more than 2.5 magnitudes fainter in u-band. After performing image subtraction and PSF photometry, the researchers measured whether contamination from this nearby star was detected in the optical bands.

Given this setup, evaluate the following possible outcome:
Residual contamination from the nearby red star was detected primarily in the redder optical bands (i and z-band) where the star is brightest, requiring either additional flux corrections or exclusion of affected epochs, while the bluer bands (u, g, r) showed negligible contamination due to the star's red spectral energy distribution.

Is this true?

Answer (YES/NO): NO